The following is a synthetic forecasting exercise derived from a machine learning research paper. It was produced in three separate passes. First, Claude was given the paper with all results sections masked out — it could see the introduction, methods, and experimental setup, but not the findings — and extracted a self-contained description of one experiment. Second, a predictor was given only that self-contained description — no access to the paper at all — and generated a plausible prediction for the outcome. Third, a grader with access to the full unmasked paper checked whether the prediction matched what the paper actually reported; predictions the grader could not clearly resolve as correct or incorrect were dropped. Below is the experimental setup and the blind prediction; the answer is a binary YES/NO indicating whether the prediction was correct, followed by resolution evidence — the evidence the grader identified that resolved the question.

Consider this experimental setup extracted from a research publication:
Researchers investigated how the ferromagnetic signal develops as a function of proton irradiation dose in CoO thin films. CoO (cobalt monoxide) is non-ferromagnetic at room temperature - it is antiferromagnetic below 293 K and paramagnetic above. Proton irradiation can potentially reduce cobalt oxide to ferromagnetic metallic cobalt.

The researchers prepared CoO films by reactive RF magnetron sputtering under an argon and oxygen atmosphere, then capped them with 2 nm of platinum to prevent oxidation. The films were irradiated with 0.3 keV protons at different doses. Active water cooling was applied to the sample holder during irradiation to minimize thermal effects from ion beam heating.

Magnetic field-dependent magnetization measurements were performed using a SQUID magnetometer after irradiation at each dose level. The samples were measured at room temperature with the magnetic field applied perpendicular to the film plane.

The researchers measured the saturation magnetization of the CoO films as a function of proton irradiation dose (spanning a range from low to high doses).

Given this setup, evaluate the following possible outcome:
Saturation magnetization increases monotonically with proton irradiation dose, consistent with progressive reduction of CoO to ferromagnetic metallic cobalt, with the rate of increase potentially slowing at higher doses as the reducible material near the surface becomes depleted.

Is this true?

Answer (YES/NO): NO